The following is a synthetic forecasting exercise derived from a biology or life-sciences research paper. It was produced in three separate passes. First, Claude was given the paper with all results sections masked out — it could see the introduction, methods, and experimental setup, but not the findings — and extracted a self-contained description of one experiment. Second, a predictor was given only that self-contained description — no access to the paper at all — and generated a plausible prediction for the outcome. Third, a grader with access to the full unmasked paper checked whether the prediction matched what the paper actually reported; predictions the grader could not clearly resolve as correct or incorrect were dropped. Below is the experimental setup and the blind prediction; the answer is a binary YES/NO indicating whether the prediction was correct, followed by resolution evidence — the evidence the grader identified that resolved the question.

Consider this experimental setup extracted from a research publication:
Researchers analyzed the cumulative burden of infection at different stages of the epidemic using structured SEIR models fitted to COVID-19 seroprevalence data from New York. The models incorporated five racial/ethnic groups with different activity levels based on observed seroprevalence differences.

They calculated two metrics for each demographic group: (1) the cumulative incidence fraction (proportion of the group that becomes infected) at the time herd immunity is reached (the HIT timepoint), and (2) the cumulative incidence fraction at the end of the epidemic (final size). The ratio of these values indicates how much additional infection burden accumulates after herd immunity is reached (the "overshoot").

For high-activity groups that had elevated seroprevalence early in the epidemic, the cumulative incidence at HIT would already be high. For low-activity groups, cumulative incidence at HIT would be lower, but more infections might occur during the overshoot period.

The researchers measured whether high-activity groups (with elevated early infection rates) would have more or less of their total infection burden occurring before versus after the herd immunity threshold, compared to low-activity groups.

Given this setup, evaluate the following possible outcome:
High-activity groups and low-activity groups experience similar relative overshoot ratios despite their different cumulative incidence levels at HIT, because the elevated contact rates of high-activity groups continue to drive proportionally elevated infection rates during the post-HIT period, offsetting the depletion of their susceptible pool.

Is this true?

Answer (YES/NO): NO